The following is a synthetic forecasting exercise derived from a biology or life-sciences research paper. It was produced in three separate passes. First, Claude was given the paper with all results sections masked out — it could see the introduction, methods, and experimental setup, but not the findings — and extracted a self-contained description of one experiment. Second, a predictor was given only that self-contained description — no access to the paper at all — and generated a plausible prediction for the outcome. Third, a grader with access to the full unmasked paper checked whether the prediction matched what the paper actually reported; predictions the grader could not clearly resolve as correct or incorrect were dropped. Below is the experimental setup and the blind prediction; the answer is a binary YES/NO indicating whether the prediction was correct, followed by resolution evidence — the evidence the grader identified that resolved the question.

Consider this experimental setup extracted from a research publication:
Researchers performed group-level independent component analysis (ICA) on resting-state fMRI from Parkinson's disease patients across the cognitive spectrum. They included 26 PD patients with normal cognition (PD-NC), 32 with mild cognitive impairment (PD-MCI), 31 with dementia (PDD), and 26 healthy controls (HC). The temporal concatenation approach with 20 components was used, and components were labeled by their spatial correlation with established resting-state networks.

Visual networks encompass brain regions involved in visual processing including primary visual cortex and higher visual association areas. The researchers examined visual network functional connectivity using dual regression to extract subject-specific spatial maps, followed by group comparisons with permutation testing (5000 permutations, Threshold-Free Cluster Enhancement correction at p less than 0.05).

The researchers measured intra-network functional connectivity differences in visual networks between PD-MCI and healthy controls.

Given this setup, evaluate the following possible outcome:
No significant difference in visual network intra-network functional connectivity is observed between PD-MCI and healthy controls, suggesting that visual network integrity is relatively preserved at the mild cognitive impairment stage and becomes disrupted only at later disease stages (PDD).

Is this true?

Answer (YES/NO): YES